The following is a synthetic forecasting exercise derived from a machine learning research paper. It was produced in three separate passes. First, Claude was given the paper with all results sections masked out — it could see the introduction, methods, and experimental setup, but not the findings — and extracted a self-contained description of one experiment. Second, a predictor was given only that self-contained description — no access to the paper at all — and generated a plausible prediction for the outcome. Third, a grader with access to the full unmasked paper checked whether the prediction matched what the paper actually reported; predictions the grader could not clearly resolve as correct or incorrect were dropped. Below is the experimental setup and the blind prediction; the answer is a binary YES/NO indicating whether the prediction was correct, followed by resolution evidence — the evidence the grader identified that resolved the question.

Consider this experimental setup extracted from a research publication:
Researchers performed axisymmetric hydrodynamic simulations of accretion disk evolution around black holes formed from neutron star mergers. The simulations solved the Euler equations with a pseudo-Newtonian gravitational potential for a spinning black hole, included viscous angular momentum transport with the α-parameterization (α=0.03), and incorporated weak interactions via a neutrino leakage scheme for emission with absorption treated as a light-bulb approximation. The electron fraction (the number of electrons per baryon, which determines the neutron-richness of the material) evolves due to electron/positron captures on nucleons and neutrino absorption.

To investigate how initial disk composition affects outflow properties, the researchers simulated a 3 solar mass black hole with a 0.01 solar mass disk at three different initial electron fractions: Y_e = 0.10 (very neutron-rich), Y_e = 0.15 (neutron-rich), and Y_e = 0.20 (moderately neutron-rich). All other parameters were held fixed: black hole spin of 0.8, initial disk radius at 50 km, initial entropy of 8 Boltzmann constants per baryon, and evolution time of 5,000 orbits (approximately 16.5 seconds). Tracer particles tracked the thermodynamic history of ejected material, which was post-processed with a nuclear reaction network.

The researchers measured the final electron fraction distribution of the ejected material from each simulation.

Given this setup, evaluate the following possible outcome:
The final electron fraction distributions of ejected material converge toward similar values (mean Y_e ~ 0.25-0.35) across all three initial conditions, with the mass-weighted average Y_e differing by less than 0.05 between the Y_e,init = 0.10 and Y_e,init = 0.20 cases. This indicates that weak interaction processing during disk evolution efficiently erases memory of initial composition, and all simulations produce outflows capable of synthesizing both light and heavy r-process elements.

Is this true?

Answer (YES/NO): YES